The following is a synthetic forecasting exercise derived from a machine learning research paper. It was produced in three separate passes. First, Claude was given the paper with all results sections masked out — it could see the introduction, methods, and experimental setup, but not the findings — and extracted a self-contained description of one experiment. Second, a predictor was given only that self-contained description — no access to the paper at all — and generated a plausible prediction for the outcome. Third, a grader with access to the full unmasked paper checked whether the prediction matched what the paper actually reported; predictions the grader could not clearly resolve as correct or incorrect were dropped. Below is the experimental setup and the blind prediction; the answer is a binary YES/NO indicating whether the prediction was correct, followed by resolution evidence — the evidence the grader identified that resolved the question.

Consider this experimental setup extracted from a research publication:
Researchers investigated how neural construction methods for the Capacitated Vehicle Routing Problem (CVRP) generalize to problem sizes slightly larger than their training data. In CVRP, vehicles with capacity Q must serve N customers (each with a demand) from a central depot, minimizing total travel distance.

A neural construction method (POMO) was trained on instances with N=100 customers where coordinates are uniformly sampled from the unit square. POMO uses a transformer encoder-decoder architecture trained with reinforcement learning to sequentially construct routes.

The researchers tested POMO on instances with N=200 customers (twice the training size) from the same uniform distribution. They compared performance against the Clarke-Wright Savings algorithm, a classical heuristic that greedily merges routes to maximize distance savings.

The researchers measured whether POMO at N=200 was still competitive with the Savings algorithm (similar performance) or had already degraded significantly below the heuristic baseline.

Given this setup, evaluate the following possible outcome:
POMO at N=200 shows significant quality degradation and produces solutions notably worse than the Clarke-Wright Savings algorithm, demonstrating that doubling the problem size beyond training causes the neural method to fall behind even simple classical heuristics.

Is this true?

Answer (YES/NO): NO